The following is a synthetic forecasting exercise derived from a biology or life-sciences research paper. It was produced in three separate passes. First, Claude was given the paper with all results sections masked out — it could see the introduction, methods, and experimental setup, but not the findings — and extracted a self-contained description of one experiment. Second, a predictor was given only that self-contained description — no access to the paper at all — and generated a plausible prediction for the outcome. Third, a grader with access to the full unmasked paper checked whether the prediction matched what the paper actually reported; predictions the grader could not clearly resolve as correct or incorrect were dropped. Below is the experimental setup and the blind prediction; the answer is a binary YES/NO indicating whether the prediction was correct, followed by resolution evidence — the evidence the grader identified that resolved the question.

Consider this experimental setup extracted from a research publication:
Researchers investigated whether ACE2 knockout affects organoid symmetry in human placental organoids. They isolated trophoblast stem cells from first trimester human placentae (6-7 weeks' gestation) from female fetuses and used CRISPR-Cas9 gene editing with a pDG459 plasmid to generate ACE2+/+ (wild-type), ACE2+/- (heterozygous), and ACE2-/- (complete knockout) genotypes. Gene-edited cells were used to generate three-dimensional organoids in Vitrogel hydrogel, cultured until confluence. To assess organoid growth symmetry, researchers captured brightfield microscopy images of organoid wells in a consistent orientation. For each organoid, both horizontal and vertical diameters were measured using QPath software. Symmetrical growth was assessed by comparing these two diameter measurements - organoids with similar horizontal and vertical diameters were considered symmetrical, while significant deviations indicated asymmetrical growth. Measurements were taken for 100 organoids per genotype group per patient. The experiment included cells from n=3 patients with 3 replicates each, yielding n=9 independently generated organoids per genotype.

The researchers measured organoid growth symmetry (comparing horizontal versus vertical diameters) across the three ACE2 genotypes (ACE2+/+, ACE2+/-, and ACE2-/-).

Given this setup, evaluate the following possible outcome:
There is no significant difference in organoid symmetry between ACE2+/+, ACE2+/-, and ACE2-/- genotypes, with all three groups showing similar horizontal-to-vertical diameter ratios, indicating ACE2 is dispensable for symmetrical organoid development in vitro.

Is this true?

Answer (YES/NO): NO